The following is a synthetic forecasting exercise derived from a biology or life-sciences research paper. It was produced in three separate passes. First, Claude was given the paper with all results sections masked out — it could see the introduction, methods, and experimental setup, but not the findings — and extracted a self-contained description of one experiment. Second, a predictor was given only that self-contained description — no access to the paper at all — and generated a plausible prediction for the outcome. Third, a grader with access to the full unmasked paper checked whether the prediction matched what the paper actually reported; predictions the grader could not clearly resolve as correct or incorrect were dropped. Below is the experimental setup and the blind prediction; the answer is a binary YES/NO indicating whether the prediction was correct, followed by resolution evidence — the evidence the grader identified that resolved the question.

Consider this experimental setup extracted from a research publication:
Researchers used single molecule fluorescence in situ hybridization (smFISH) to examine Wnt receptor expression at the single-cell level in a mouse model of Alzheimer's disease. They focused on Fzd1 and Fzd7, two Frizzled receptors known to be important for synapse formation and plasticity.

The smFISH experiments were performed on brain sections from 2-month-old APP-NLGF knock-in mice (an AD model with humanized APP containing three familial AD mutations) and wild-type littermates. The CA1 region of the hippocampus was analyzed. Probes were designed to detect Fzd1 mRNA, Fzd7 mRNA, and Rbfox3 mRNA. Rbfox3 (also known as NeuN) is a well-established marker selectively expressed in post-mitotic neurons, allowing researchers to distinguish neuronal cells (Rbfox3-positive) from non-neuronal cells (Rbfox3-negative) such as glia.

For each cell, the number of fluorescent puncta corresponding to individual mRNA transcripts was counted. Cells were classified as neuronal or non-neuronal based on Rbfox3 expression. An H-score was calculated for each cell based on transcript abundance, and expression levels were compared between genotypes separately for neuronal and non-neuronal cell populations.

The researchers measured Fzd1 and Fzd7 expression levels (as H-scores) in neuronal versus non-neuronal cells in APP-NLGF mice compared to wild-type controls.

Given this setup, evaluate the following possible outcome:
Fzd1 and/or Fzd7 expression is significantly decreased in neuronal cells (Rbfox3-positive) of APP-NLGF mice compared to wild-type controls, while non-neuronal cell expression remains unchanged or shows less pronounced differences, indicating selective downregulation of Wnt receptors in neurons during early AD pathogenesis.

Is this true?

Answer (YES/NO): YES